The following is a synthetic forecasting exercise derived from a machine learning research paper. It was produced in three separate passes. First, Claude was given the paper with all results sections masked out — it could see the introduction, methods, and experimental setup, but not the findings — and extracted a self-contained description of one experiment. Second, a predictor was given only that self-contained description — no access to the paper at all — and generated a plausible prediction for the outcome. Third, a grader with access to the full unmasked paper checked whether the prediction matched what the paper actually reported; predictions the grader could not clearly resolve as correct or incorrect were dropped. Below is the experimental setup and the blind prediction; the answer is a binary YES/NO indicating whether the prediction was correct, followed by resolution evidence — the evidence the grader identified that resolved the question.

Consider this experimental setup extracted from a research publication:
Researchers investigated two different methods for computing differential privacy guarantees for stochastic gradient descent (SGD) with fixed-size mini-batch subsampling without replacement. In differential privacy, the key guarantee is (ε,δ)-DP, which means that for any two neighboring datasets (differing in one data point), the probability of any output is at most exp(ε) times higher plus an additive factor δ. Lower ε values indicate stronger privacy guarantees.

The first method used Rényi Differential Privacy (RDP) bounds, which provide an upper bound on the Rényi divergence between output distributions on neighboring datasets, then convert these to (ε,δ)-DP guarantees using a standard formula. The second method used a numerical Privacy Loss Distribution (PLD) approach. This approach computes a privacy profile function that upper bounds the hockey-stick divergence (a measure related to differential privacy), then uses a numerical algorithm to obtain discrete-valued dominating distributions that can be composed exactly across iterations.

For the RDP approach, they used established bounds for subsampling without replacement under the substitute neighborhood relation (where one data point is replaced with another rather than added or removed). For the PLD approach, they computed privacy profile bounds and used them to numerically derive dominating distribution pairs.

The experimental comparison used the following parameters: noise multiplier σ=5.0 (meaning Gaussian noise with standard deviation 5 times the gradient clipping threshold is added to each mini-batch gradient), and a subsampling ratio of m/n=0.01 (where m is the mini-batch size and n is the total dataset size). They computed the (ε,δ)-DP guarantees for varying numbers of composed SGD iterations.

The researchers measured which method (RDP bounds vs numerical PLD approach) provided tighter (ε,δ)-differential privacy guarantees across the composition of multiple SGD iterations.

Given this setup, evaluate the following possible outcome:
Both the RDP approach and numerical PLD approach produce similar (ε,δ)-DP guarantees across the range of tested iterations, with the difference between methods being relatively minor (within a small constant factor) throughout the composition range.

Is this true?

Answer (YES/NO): NO